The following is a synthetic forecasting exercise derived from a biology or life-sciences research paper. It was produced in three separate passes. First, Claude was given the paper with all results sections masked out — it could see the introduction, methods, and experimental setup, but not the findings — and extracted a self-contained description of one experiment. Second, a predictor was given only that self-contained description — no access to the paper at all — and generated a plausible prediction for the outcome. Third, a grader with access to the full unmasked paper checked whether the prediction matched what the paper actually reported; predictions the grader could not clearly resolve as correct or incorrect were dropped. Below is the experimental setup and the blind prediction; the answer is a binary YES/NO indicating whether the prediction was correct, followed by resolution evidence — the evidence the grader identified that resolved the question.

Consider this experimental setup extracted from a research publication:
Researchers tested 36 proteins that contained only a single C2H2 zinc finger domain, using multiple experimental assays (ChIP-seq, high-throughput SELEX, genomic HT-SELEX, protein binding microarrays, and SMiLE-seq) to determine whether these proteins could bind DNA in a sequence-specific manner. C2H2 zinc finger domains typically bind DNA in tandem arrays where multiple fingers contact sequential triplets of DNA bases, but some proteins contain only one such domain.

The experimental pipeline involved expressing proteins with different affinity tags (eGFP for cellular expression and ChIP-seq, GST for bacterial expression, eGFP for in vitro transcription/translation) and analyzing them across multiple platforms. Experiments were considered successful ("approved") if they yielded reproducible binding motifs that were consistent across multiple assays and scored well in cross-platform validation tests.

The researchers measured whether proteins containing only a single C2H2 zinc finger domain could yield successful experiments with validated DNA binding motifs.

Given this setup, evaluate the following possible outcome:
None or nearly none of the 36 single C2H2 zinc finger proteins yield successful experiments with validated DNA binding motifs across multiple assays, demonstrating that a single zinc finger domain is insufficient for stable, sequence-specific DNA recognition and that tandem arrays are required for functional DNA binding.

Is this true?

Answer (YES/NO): YES